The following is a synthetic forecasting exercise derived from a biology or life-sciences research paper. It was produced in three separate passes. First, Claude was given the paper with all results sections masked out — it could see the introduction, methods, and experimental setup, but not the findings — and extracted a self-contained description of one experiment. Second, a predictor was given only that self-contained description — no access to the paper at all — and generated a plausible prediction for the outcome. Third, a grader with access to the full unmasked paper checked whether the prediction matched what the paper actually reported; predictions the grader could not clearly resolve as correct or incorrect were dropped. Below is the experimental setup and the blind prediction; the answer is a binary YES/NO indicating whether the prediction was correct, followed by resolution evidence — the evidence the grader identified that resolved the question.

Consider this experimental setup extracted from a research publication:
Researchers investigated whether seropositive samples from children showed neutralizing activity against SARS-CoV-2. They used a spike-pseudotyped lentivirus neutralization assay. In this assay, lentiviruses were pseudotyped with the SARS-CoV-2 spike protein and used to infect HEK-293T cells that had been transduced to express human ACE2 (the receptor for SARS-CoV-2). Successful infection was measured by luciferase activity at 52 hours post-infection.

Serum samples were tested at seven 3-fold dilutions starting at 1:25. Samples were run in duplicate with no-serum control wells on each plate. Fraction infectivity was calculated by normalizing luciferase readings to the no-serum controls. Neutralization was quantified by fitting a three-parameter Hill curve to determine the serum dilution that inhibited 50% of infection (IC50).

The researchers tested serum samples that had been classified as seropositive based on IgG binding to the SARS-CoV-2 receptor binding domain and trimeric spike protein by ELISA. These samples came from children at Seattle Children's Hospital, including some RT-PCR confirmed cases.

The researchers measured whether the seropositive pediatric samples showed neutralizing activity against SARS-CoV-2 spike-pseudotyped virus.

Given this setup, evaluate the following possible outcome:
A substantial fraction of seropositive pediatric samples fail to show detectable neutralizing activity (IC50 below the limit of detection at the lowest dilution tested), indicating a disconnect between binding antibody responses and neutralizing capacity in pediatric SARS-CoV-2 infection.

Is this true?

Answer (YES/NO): NO